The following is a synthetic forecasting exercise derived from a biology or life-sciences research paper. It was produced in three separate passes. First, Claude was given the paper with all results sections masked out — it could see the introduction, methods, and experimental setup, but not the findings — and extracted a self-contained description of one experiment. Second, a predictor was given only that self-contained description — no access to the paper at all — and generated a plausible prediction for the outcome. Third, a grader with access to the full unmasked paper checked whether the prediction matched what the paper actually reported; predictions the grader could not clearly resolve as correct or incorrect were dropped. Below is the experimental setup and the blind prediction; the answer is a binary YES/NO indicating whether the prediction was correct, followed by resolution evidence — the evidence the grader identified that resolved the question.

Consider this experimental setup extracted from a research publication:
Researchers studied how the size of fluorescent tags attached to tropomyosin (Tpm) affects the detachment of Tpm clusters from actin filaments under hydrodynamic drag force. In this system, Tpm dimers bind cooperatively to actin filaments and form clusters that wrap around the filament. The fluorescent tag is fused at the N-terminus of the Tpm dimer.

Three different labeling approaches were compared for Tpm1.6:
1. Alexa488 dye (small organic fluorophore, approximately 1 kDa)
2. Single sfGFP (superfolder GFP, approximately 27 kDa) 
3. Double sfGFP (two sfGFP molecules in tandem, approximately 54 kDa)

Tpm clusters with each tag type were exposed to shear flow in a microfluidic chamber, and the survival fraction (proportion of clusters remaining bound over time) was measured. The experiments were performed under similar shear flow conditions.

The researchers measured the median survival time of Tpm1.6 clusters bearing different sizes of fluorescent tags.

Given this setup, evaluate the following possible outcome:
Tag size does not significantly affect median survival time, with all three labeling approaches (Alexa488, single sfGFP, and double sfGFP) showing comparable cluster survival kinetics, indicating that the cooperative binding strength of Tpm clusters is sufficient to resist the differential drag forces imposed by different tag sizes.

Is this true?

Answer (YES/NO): NO